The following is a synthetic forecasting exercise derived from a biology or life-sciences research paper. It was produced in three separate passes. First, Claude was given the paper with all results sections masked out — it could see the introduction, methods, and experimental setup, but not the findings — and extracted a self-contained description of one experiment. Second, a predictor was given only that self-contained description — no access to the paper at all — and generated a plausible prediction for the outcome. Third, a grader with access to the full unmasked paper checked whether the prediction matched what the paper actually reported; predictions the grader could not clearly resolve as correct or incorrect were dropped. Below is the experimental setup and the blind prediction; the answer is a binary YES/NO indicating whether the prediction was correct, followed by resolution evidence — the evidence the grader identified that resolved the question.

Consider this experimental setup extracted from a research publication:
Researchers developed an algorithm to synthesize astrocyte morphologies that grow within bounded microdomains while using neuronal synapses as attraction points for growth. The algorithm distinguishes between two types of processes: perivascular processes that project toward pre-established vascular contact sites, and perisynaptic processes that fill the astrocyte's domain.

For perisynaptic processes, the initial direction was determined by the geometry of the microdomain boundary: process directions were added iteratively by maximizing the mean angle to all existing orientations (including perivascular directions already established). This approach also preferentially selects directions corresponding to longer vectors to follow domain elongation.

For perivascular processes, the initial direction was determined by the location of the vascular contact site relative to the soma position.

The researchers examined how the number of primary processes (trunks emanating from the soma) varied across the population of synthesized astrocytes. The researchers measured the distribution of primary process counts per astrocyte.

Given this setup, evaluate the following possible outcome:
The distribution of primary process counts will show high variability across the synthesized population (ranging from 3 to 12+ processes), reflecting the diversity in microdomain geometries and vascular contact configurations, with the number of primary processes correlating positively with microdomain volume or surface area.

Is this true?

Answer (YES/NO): NO